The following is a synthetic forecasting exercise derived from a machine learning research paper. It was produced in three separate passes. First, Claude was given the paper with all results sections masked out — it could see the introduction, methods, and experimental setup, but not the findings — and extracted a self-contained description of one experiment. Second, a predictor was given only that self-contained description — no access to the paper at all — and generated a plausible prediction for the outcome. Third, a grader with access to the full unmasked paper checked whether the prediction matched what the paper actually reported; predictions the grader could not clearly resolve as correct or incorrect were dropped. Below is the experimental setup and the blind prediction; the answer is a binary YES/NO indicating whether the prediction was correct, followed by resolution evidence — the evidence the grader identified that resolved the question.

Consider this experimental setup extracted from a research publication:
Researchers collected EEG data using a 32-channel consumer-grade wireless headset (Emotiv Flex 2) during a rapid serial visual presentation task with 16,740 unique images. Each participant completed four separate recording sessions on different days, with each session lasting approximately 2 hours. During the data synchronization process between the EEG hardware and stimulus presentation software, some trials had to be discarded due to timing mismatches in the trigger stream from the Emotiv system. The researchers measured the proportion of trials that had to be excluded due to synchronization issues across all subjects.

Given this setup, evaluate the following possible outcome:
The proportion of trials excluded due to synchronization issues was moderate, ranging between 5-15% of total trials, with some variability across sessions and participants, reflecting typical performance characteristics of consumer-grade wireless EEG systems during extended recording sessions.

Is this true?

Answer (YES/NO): NO